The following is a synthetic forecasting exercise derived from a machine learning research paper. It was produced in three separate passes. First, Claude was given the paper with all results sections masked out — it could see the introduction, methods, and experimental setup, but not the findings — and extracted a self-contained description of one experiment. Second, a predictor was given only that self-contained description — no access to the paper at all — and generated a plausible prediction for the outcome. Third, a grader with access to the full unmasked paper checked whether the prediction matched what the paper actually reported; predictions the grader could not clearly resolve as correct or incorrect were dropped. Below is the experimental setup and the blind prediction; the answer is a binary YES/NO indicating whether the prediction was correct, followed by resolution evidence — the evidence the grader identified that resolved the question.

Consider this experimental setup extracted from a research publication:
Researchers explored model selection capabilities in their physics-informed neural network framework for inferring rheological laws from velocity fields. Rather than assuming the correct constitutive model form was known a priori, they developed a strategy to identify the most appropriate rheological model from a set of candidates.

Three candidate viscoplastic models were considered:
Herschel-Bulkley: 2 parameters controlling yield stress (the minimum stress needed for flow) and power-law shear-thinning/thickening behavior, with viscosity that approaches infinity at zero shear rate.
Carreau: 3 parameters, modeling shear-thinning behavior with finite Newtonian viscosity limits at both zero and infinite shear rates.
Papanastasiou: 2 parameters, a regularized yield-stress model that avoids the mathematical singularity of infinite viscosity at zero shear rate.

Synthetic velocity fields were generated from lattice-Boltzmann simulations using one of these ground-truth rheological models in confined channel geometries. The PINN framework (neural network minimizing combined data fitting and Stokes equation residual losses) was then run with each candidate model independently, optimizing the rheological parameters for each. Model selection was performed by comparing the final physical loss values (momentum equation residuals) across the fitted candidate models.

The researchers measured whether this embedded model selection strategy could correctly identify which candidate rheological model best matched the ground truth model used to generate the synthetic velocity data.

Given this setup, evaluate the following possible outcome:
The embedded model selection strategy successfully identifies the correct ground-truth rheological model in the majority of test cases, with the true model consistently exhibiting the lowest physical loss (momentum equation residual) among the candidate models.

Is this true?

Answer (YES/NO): YES